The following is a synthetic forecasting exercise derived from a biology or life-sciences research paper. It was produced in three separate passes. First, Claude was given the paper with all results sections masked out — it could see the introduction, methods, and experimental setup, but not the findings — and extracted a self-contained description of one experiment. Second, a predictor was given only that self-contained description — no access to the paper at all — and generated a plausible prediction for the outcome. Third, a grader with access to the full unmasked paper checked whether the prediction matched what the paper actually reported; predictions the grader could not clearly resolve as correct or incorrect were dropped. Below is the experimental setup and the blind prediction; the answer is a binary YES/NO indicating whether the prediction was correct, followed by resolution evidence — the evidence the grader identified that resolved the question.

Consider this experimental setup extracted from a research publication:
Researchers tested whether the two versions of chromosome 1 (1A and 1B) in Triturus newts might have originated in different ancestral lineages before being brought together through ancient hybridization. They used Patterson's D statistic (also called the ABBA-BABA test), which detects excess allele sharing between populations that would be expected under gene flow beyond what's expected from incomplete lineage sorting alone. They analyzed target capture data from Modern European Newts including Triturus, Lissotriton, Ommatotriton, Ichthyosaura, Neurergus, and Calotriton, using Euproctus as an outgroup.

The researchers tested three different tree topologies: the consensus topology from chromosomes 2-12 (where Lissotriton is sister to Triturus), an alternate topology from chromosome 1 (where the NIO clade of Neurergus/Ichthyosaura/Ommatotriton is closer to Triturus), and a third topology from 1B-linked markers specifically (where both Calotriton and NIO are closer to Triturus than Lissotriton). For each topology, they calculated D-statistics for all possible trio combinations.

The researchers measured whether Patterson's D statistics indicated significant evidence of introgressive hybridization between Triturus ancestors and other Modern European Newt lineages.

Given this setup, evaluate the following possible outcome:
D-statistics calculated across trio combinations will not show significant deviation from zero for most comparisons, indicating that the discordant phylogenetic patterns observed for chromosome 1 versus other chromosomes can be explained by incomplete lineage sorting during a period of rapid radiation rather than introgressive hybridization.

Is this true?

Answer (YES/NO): NO